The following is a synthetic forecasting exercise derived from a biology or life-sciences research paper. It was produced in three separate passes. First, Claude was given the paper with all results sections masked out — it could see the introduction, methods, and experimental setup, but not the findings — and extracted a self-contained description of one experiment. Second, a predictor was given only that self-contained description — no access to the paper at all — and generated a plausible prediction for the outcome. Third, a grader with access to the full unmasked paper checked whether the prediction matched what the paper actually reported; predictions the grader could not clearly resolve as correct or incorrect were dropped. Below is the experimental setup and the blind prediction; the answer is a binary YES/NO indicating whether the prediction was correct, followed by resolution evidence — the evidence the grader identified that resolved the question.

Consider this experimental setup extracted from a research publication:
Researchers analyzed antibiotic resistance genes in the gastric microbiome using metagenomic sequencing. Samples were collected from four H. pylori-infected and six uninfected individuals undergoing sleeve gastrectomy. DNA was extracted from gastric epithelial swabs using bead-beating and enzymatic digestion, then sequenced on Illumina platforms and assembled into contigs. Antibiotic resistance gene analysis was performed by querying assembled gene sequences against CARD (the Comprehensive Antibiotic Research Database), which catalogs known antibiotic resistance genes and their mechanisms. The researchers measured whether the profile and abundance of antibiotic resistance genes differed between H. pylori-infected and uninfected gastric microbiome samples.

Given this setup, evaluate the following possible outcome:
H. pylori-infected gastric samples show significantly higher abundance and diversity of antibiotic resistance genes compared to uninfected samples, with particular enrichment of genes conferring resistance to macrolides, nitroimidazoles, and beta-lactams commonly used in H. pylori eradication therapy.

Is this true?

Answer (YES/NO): NO